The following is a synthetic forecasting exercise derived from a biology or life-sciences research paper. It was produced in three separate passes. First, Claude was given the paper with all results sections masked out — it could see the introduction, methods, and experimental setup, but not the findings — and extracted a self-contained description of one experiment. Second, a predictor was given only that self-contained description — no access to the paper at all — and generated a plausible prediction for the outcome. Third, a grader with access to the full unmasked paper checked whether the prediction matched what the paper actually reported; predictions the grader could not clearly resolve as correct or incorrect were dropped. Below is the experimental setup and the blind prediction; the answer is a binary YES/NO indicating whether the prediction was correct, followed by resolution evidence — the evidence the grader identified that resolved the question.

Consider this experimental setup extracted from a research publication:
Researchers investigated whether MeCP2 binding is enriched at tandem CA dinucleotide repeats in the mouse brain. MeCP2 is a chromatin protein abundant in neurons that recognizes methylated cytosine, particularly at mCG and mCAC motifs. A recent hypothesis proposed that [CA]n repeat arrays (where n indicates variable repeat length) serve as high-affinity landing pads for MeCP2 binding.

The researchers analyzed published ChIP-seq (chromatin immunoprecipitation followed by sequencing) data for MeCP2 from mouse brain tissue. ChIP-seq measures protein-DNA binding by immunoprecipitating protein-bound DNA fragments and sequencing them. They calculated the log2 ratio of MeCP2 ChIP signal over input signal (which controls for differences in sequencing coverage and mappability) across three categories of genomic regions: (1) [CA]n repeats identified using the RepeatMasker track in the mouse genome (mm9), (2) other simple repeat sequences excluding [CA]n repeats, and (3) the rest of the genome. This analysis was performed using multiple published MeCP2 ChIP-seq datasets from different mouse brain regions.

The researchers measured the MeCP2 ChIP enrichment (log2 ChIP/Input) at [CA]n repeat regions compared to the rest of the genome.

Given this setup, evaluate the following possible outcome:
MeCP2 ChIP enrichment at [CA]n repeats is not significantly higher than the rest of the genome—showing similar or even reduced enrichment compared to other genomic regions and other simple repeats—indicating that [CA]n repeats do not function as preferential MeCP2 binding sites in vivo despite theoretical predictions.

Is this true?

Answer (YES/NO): YES